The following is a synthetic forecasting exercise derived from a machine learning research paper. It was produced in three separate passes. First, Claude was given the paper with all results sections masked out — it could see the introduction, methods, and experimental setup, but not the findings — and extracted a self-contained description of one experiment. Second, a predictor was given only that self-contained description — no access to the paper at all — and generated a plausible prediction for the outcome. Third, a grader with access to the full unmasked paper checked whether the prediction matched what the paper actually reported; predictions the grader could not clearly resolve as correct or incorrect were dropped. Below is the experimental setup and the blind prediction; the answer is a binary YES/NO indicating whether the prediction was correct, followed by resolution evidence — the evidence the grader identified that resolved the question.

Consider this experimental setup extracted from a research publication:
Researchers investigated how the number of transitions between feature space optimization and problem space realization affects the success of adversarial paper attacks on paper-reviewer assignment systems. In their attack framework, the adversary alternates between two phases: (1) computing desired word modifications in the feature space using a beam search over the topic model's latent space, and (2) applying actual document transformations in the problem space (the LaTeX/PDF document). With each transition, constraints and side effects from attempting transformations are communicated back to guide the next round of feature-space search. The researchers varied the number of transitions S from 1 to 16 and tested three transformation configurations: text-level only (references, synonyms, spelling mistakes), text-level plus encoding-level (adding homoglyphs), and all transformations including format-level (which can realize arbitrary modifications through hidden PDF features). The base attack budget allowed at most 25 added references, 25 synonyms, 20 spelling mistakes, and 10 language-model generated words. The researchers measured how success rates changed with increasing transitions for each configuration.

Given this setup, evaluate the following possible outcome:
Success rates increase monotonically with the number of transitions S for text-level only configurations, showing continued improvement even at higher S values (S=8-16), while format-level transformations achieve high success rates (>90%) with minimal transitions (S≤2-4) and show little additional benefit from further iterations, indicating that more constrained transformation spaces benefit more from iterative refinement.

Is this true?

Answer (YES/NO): NO